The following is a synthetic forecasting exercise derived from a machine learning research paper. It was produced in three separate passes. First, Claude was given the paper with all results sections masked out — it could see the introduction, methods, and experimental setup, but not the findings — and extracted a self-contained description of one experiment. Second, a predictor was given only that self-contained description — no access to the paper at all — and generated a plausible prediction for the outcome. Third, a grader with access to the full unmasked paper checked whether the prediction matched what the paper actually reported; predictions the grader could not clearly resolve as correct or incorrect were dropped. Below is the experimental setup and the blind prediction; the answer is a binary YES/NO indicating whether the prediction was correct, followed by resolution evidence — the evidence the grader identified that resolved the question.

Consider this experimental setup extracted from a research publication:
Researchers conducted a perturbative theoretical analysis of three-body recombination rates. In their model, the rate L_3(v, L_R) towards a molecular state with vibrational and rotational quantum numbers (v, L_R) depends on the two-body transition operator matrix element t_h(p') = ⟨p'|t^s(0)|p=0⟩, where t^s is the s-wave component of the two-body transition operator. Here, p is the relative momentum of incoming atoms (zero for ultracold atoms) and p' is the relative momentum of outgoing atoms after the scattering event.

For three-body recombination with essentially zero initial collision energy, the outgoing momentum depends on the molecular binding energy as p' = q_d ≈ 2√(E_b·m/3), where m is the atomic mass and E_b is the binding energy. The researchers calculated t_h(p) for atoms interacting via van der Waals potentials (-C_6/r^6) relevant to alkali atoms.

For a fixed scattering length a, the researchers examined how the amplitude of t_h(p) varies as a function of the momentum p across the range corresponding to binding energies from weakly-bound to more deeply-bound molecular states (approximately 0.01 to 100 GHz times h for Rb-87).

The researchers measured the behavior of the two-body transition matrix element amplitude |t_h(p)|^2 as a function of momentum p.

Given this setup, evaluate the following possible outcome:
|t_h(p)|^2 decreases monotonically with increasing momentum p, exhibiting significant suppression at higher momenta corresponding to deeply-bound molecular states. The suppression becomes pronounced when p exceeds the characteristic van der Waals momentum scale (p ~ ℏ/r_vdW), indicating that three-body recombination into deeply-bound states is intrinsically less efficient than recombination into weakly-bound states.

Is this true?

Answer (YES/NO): NO